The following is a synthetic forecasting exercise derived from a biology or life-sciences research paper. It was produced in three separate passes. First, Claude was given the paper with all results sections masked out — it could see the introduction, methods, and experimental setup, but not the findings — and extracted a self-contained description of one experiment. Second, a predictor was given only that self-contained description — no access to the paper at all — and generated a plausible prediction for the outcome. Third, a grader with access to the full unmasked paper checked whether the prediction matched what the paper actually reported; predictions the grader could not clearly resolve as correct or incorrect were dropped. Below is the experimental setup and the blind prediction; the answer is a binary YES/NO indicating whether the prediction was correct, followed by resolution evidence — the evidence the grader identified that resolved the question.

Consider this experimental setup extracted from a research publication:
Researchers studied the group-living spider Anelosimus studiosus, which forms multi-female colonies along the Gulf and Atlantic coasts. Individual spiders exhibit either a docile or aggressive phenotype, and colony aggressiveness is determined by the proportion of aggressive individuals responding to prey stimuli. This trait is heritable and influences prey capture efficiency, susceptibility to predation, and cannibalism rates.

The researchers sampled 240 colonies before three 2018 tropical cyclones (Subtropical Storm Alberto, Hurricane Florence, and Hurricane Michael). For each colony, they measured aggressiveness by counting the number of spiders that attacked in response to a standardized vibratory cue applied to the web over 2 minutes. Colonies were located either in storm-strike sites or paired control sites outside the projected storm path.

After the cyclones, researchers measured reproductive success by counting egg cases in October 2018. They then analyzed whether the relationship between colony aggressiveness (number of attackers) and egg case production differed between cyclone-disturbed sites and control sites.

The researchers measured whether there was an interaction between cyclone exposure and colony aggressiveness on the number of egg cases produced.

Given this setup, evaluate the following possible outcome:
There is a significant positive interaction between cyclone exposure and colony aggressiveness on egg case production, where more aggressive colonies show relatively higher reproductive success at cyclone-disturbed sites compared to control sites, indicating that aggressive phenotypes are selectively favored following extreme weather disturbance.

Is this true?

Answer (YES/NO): YES